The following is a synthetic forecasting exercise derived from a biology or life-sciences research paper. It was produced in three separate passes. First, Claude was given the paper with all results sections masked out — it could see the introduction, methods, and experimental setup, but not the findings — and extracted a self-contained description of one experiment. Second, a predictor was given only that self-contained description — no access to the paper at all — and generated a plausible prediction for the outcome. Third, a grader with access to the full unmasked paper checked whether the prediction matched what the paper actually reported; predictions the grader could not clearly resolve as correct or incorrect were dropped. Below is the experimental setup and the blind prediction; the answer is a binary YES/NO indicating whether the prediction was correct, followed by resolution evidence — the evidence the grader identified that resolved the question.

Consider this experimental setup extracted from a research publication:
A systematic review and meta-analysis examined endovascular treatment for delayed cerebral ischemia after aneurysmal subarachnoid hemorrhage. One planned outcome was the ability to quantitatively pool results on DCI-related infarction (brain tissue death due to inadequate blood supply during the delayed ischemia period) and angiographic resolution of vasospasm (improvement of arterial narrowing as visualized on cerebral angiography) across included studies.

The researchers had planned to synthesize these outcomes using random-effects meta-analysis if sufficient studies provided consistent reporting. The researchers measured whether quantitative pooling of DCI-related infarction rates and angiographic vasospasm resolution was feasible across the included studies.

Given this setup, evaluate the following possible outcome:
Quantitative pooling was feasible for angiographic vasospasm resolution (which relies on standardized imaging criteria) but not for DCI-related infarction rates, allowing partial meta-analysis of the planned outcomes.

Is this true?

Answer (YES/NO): NO